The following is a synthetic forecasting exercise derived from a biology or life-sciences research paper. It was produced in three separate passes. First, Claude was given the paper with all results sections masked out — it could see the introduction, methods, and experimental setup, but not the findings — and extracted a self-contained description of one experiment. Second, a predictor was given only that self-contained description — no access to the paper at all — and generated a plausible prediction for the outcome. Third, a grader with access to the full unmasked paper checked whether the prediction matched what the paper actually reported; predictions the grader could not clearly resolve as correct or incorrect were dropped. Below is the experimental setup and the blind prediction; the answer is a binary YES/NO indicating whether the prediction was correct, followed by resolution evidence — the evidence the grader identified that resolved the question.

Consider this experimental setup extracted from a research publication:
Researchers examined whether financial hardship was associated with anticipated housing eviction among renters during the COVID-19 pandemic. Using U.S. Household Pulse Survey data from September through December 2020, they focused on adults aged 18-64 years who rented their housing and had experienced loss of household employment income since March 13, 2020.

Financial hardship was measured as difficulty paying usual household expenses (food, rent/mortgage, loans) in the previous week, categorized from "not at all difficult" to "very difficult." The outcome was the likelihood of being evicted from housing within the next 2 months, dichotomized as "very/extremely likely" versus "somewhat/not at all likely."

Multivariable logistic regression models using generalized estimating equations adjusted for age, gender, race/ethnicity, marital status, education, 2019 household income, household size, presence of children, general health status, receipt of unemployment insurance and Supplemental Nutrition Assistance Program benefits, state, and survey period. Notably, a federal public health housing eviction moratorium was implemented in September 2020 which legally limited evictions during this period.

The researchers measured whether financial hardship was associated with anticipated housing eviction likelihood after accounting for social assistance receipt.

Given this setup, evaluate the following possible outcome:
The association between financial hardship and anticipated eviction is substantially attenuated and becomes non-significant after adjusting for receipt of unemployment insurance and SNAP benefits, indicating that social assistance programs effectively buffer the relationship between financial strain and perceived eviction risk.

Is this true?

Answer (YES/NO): NO